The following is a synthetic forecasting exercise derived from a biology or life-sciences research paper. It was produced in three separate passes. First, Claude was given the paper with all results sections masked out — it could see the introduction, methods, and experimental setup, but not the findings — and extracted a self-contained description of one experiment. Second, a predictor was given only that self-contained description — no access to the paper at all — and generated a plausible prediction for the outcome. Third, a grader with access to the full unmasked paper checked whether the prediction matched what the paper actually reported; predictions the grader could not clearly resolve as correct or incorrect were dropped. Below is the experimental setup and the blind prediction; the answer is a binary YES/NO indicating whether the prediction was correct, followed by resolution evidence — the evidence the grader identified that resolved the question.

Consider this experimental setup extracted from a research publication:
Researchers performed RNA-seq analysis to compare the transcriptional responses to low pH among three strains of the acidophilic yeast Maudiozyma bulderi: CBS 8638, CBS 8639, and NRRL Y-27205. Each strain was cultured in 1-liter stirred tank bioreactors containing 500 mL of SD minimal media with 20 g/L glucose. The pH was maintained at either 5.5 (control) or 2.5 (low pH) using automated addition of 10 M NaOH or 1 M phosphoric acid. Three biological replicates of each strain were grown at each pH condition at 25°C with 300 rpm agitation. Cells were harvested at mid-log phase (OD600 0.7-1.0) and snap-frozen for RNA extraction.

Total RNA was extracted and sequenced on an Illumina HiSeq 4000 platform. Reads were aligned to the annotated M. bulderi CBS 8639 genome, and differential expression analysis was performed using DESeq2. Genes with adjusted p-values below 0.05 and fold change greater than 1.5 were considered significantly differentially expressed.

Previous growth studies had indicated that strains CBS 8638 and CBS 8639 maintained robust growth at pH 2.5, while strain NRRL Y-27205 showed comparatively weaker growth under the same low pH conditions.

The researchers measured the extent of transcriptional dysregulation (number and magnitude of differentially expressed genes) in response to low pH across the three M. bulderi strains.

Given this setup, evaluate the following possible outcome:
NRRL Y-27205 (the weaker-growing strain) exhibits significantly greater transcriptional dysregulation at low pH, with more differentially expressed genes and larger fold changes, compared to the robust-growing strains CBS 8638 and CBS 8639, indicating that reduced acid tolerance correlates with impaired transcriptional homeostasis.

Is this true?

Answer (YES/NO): YES